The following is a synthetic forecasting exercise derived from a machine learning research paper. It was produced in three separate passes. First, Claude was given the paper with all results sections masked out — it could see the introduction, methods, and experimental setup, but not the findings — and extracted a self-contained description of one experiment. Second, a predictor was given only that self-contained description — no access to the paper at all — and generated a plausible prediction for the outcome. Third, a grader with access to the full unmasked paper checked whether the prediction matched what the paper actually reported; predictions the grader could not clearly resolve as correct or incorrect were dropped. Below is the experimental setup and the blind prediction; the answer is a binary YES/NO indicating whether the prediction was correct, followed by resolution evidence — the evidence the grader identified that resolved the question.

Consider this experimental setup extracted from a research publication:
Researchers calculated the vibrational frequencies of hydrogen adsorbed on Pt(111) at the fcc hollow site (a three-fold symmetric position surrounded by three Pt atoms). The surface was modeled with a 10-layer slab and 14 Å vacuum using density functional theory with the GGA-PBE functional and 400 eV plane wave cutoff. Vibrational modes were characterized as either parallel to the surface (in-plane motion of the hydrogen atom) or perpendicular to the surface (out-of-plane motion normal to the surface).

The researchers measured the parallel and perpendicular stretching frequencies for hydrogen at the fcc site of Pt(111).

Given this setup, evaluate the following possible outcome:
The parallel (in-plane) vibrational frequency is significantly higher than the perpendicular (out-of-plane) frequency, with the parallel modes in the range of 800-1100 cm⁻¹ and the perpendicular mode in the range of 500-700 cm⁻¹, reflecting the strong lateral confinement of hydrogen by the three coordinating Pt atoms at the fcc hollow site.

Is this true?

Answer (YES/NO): NO